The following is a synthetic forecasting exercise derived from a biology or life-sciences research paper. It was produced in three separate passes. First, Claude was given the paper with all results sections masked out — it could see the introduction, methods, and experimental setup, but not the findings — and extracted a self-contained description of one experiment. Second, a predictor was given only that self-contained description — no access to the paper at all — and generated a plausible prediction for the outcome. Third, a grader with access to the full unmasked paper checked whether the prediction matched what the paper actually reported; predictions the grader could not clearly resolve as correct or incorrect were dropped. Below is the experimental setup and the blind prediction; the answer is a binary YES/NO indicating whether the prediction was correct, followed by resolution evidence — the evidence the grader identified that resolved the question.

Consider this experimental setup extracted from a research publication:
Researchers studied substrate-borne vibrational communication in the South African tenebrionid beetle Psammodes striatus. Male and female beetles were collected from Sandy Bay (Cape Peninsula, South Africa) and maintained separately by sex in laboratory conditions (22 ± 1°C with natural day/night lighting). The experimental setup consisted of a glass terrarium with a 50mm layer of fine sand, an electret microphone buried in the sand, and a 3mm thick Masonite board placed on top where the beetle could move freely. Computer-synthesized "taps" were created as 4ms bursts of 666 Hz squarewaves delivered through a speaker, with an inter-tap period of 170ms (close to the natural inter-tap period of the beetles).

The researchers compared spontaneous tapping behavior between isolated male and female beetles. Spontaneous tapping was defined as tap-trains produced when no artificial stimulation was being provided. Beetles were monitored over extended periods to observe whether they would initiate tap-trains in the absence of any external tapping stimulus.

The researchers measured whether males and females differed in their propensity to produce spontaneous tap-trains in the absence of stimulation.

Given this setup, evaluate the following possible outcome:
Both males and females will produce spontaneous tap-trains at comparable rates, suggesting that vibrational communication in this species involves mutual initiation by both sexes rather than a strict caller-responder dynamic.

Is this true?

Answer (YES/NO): NO